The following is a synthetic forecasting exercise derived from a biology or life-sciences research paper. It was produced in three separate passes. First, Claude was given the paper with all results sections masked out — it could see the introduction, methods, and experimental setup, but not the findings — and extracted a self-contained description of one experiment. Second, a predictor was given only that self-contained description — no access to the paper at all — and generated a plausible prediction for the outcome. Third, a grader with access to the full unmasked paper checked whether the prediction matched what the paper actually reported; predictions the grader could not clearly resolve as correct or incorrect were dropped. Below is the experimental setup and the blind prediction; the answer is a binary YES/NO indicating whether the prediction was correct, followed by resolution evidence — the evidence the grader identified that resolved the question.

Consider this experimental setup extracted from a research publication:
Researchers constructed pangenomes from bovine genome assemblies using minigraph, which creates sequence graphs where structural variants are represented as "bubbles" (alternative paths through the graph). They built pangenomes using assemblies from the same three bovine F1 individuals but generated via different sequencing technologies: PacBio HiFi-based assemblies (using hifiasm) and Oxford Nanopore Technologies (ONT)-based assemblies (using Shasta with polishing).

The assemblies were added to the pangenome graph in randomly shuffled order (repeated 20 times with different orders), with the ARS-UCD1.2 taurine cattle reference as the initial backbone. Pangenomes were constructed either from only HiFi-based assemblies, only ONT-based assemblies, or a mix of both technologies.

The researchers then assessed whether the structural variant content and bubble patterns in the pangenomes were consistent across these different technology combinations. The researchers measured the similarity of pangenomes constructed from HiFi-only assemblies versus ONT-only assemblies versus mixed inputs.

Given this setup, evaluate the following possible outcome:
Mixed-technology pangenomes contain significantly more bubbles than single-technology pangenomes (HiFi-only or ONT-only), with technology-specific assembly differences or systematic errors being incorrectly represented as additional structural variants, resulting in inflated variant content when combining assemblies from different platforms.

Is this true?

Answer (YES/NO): NO